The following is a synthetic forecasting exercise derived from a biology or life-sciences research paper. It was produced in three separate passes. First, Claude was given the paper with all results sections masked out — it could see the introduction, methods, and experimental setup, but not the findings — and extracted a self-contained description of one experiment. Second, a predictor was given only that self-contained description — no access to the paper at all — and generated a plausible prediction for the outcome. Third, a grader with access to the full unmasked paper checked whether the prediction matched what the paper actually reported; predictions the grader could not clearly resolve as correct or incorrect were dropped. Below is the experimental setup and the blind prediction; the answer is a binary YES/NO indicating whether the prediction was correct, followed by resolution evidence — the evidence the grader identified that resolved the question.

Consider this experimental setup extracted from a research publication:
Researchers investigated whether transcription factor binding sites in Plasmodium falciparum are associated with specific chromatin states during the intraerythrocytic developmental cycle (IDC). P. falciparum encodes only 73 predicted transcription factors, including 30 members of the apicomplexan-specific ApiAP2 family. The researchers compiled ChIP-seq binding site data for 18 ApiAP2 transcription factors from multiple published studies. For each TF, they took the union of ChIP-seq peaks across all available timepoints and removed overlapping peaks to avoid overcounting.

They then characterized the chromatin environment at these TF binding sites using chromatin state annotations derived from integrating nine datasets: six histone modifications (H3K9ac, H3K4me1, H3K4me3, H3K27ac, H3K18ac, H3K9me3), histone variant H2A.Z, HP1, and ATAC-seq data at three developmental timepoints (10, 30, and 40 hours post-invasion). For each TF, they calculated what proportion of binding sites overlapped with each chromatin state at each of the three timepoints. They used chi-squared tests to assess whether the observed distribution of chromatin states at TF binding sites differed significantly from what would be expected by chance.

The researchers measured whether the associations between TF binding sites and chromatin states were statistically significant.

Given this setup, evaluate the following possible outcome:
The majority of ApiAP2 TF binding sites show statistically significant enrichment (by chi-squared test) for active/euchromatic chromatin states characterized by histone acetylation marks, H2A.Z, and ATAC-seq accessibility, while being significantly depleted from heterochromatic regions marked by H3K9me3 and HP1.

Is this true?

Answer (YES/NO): NO